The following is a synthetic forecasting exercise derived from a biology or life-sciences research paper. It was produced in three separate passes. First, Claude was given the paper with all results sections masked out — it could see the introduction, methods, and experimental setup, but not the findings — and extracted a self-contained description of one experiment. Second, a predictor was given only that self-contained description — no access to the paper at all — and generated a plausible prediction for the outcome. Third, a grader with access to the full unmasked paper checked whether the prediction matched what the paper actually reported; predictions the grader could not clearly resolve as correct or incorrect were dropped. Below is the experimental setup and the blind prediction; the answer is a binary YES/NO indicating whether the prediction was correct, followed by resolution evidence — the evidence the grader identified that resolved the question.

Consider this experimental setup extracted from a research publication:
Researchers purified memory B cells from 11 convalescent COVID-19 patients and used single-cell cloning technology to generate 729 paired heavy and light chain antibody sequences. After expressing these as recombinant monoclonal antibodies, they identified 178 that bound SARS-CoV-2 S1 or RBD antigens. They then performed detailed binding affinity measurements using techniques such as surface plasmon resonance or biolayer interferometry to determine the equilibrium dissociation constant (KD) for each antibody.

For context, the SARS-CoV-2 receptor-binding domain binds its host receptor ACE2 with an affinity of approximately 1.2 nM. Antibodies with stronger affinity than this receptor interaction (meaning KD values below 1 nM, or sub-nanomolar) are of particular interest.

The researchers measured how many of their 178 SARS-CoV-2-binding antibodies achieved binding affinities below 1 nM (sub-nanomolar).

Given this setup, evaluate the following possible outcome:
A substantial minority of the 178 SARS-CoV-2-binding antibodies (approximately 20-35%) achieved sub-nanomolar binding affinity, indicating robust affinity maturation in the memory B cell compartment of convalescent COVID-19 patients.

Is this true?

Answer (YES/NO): NO